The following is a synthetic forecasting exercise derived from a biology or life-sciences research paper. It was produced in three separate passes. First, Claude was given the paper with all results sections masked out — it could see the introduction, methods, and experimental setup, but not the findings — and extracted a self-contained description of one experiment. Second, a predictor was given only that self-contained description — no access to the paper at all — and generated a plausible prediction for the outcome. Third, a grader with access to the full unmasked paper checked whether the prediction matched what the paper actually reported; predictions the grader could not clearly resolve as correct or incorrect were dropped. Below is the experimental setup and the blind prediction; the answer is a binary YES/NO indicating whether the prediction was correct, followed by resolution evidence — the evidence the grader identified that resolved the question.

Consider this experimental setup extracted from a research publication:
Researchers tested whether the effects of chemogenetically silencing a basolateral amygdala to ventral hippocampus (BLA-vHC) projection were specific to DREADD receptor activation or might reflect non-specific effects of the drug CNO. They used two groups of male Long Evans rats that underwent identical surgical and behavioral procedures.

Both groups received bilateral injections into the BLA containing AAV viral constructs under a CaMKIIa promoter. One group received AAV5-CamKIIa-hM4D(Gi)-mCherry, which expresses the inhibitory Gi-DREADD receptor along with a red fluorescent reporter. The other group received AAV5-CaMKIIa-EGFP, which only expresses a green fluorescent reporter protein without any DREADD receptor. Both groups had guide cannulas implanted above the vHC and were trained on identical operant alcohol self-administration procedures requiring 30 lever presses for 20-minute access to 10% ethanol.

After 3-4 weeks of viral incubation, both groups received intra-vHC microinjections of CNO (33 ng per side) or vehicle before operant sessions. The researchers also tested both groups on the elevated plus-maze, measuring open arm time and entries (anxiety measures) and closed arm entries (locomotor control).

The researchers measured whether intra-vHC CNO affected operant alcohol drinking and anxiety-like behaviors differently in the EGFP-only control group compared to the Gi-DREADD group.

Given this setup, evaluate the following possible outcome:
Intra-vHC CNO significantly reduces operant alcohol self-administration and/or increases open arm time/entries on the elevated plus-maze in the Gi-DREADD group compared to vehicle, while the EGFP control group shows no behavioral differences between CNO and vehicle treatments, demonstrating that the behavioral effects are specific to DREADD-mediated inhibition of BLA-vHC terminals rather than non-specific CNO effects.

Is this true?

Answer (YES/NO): YES